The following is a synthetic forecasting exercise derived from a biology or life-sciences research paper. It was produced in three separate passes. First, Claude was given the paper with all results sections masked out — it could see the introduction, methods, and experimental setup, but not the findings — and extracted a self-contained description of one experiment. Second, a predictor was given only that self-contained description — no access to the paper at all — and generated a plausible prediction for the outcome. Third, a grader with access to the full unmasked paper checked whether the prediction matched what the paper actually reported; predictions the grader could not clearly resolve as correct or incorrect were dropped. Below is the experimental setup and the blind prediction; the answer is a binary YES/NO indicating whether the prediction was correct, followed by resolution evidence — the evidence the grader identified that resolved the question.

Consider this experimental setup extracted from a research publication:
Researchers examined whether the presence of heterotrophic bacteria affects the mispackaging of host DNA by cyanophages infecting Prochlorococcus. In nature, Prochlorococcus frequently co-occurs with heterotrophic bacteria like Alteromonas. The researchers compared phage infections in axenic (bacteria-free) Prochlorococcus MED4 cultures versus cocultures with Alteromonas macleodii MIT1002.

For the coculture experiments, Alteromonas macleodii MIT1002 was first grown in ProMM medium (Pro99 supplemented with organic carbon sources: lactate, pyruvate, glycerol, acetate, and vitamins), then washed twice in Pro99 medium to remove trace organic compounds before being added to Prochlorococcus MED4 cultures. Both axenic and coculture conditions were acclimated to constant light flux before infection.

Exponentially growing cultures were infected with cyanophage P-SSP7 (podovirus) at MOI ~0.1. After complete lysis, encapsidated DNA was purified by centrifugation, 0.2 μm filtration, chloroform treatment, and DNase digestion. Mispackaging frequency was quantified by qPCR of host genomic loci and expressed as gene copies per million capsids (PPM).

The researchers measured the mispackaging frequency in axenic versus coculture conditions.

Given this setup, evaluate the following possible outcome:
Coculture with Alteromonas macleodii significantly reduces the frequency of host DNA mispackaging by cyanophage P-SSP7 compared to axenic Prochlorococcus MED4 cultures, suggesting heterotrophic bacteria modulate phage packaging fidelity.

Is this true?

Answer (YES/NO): YES